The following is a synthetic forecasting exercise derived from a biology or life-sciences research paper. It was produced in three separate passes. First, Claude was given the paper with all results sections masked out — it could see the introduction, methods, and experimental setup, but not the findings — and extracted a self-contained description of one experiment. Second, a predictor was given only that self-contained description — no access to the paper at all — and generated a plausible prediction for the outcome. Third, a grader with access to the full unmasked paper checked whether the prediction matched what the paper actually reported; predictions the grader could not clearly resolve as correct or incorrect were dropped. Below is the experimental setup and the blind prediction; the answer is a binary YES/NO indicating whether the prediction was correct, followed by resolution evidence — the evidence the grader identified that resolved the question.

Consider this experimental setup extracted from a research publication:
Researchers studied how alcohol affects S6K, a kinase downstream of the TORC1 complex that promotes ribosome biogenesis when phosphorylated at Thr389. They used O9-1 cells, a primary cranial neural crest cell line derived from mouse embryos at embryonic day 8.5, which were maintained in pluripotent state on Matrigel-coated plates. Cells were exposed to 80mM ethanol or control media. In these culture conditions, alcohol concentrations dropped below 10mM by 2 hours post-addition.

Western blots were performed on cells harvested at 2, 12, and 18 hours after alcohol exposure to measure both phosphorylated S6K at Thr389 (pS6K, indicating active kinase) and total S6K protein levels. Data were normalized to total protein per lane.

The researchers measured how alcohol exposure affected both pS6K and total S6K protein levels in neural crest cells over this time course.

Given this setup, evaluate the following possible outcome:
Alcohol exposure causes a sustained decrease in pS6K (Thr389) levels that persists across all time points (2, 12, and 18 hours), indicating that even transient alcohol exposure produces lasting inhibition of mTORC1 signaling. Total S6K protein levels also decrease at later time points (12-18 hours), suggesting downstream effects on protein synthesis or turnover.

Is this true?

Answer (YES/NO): NO